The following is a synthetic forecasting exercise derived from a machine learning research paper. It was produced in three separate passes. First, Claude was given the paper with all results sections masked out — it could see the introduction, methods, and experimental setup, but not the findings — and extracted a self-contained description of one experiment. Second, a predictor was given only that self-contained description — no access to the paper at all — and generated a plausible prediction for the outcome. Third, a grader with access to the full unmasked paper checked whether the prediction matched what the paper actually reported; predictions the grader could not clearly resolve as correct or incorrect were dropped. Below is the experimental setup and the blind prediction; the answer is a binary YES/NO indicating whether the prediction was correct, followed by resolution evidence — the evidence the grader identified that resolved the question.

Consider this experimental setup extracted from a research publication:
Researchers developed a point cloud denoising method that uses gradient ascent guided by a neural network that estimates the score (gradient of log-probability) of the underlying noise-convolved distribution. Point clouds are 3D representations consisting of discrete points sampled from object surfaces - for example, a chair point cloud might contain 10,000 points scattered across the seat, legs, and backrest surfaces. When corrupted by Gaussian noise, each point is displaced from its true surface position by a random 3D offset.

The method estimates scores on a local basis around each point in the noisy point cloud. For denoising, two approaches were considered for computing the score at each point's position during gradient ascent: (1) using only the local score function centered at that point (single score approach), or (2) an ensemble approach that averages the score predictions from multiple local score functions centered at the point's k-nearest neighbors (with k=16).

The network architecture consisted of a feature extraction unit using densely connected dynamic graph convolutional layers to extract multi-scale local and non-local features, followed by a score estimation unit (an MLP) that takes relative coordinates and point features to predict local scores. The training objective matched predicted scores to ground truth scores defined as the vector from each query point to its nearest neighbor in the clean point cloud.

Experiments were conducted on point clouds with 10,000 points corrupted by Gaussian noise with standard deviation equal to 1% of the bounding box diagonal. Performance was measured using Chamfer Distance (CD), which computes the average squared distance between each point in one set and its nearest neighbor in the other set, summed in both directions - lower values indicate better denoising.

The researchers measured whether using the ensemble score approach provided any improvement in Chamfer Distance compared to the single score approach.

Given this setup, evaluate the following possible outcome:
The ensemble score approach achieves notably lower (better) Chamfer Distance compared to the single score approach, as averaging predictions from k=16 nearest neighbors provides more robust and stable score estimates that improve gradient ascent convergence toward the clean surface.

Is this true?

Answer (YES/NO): YES